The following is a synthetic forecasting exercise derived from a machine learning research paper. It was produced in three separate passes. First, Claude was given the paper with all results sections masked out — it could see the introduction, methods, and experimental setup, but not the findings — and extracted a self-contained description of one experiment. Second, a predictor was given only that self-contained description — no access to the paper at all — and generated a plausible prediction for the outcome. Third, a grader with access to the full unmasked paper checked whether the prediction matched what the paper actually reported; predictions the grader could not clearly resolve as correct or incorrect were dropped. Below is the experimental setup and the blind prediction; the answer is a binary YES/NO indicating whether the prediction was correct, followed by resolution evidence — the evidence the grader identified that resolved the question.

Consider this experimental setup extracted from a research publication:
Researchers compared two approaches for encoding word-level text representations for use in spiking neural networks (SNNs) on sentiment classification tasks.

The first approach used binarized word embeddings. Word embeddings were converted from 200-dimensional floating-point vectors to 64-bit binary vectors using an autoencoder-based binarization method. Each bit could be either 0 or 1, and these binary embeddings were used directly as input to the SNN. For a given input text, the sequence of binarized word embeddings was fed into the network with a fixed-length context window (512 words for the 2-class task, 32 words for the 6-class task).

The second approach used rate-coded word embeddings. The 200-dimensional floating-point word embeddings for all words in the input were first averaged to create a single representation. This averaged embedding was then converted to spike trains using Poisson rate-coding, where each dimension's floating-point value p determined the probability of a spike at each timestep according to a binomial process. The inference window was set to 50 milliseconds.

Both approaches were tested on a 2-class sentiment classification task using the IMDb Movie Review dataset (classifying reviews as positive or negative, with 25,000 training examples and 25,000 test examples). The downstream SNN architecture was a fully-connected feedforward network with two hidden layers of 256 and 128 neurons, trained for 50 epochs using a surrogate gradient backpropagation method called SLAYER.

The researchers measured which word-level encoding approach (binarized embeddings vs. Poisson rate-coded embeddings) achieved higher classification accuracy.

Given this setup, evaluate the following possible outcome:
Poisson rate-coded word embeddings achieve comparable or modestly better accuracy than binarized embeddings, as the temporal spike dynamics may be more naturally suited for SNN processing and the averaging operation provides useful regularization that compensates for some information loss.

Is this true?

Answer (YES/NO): NO